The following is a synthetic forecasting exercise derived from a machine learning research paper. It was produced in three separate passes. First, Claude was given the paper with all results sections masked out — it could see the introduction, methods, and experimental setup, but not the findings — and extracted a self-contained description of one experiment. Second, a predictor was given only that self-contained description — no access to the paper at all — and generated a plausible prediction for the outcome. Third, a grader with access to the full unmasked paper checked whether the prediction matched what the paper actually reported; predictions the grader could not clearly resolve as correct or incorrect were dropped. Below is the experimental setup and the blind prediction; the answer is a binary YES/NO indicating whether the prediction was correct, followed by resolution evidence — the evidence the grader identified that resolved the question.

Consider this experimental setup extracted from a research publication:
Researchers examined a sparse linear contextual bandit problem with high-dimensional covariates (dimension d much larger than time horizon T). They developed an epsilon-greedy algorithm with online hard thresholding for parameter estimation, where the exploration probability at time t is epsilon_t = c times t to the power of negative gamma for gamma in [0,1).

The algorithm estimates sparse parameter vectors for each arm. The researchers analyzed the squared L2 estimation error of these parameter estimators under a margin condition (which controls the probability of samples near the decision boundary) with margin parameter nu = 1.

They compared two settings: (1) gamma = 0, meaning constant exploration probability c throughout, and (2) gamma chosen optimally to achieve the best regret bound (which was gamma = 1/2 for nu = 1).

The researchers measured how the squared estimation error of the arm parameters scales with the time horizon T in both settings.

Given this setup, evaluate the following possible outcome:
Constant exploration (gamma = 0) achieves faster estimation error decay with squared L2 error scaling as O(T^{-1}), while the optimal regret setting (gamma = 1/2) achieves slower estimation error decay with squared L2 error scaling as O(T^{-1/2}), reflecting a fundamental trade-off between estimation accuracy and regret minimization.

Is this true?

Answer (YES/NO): YES